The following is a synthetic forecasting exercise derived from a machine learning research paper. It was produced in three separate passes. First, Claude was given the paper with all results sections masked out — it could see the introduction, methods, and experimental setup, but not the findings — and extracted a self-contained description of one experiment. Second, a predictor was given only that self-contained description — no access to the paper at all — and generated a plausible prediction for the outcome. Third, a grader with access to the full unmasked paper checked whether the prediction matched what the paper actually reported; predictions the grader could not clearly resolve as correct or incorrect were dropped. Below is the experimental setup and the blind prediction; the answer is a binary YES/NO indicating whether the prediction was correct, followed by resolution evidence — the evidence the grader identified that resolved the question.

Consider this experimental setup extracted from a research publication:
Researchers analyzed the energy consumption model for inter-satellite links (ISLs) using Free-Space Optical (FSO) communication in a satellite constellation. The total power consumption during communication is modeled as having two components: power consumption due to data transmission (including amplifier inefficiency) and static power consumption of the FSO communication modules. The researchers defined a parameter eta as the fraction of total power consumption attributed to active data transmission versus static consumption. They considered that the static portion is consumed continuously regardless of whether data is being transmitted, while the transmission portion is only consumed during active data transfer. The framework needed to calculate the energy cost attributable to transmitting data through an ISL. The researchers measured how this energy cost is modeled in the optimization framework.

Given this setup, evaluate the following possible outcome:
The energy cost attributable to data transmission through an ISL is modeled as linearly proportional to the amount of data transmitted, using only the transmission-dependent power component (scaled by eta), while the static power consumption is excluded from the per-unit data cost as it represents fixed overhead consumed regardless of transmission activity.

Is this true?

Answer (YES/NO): YES